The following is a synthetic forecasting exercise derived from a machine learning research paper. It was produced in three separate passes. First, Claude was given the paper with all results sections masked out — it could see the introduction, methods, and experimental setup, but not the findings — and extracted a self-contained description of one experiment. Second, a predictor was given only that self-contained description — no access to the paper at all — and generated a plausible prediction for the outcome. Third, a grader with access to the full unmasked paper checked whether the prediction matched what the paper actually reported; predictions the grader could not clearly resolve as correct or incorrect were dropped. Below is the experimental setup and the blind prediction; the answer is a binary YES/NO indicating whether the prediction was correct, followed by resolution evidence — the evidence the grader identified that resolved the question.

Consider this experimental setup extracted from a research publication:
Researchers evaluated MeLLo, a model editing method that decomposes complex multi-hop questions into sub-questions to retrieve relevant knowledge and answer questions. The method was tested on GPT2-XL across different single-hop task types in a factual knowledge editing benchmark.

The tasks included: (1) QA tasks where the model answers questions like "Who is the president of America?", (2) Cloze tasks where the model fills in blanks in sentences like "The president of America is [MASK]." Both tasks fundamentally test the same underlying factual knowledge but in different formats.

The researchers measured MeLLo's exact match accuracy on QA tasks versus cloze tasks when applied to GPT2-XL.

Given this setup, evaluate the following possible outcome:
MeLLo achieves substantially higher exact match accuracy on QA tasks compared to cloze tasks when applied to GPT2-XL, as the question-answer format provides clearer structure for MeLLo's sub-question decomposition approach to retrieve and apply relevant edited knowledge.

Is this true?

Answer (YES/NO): YES